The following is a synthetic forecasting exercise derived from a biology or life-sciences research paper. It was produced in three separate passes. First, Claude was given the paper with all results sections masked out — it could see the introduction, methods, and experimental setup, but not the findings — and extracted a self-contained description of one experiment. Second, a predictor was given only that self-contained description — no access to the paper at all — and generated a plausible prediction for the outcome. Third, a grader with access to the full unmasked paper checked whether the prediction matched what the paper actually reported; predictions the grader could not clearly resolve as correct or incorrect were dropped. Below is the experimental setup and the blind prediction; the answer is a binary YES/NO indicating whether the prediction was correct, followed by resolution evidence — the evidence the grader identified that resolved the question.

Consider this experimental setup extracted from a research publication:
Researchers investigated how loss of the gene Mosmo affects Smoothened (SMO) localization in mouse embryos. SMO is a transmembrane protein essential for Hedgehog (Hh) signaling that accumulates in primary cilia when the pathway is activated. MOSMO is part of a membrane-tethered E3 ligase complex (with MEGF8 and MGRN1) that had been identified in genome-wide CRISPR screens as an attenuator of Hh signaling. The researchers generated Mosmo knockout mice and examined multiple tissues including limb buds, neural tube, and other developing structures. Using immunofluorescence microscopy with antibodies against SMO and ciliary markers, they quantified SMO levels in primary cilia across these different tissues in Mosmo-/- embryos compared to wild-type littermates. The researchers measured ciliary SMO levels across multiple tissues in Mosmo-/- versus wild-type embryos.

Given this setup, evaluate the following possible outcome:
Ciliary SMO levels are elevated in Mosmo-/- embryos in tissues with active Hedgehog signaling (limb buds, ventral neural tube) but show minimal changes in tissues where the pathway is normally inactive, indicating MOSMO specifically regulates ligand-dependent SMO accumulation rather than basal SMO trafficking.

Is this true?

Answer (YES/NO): NO